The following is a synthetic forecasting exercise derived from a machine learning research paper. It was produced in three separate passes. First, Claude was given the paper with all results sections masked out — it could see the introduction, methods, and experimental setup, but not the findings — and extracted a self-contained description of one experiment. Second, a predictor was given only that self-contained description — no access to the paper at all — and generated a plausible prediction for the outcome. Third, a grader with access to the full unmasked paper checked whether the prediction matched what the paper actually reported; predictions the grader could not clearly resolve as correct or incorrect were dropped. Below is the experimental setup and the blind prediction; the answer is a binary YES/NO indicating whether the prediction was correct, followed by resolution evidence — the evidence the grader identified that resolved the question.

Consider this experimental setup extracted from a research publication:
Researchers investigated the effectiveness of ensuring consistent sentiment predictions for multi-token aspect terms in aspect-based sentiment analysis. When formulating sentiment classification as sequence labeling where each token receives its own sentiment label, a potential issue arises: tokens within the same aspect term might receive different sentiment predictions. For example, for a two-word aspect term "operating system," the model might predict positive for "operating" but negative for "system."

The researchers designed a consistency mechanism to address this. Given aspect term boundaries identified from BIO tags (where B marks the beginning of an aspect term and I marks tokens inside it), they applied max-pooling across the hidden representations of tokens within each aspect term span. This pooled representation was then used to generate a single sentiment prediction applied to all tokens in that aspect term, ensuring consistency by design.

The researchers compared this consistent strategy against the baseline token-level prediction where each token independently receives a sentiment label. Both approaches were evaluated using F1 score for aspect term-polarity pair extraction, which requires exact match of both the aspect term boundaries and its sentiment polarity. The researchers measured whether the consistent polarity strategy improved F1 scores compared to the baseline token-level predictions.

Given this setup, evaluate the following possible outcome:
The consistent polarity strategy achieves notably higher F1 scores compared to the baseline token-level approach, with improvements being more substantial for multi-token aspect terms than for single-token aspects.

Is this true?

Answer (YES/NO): NO